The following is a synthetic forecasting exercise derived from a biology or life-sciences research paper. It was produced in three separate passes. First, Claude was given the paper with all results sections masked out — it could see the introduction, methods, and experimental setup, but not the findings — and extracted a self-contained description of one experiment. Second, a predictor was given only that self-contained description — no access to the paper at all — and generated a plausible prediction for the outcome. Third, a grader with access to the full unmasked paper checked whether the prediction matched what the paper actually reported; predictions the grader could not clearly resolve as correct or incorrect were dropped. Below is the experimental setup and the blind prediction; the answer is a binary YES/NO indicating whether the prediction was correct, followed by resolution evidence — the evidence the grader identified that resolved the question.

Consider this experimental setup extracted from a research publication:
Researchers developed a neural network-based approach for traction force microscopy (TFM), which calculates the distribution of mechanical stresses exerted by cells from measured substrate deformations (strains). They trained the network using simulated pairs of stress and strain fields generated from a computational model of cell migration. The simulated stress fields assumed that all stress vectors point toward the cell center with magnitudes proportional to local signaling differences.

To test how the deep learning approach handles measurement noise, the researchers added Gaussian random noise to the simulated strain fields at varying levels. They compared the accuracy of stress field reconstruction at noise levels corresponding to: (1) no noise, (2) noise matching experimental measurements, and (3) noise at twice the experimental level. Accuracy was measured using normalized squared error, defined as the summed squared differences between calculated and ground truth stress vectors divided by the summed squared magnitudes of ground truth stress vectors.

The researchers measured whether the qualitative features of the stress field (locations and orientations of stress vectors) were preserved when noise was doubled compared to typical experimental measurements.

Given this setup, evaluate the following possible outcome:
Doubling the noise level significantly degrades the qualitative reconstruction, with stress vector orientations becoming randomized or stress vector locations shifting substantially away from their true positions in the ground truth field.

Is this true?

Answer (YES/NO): NO